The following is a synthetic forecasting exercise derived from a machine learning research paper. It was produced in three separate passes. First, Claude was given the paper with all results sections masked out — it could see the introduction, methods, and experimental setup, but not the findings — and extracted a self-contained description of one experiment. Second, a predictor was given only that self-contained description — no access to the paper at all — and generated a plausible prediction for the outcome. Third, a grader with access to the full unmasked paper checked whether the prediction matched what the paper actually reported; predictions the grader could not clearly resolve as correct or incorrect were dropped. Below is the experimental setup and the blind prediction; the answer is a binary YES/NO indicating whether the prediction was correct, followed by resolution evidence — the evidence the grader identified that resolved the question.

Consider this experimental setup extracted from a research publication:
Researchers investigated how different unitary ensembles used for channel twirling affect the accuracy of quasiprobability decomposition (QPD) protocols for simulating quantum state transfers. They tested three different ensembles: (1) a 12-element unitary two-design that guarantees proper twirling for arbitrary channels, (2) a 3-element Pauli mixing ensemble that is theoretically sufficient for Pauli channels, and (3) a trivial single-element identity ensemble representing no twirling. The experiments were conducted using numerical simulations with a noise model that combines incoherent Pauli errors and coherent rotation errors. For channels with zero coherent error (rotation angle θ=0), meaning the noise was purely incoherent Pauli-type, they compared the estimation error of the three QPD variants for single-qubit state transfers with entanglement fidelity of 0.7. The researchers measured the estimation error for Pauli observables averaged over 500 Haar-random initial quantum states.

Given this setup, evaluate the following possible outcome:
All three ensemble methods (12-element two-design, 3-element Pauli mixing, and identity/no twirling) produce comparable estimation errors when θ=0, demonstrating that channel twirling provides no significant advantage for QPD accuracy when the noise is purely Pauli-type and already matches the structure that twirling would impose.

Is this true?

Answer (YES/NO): NO